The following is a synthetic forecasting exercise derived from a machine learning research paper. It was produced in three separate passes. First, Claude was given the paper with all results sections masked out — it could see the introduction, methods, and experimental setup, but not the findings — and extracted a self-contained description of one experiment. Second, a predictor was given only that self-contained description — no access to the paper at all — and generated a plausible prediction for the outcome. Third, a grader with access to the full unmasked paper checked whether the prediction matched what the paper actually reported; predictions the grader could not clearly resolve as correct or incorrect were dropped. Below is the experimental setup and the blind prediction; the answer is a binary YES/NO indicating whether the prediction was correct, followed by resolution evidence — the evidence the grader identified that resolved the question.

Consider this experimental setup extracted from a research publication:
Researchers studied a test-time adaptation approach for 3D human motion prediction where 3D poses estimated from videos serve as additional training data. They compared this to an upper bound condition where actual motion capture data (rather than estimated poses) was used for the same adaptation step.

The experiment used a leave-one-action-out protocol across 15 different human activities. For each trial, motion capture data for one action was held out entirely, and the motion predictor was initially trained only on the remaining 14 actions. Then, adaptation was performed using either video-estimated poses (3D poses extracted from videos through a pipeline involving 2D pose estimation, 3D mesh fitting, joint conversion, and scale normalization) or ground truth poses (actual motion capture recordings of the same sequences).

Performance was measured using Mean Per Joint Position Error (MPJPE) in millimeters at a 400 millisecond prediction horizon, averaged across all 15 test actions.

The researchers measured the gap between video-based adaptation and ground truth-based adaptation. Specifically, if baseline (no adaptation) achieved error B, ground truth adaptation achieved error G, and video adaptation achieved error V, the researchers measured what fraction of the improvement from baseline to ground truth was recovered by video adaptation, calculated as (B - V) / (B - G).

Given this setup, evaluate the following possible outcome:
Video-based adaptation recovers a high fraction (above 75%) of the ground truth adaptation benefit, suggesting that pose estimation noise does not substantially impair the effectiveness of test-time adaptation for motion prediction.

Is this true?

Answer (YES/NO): NO